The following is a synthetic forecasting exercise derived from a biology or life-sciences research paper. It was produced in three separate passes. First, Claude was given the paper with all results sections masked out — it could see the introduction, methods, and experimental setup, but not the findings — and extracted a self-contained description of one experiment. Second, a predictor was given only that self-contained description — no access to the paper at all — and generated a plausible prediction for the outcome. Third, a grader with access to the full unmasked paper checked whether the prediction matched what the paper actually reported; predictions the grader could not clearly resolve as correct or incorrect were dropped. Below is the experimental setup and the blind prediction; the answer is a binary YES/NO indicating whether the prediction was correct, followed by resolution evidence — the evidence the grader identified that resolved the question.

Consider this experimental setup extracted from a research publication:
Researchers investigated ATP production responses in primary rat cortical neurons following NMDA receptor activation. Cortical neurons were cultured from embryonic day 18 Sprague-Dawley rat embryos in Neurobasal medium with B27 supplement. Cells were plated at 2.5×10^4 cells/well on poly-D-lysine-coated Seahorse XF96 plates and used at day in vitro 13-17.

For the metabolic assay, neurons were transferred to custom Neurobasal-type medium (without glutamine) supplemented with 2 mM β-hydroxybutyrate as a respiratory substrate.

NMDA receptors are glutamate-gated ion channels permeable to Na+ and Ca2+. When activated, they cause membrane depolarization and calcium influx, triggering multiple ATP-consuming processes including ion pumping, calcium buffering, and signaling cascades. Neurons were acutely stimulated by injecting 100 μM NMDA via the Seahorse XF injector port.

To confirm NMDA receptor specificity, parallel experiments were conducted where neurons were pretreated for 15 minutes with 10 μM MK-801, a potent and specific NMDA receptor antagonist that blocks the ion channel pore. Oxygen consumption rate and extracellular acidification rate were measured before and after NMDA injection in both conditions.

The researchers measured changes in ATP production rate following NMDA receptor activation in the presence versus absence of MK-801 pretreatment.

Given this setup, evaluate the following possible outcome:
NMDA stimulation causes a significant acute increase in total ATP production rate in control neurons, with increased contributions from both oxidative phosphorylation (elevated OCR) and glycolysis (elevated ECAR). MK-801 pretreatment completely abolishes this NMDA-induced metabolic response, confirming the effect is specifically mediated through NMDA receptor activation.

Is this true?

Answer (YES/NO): NO